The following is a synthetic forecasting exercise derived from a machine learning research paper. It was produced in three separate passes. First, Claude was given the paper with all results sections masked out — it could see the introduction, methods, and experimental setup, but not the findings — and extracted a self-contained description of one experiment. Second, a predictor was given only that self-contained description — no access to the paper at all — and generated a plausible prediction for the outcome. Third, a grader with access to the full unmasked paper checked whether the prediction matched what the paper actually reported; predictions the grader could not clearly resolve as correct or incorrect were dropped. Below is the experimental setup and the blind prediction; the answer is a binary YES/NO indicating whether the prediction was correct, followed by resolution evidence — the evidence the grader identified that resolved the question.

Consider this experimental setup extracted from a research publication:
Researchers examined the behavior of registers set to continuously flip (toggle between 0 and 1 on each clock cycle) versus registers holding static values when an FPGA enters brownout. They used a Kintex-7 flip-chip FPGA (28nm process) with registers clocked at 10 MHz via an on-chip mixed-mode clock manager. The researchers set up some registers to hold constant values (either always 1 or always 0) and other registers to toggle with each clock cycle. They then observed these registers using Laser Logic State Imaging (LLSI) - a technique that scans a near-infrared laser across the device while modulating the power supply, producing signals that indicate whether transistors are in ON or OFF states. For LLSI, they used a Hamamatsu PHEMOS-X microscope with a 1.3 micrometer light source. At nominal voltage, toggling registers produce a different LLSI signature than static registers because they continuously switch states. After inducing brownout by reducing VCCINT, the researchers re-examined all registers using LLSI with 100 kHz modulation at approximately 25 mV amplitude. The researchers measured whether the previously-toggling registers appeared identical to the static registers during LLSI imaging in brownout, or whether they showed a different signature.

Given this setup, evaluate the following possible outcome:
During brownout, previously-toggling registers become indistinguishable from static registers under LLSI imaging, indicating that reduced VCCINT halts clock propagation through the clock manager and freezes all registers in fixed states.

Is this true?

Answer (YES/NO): NO